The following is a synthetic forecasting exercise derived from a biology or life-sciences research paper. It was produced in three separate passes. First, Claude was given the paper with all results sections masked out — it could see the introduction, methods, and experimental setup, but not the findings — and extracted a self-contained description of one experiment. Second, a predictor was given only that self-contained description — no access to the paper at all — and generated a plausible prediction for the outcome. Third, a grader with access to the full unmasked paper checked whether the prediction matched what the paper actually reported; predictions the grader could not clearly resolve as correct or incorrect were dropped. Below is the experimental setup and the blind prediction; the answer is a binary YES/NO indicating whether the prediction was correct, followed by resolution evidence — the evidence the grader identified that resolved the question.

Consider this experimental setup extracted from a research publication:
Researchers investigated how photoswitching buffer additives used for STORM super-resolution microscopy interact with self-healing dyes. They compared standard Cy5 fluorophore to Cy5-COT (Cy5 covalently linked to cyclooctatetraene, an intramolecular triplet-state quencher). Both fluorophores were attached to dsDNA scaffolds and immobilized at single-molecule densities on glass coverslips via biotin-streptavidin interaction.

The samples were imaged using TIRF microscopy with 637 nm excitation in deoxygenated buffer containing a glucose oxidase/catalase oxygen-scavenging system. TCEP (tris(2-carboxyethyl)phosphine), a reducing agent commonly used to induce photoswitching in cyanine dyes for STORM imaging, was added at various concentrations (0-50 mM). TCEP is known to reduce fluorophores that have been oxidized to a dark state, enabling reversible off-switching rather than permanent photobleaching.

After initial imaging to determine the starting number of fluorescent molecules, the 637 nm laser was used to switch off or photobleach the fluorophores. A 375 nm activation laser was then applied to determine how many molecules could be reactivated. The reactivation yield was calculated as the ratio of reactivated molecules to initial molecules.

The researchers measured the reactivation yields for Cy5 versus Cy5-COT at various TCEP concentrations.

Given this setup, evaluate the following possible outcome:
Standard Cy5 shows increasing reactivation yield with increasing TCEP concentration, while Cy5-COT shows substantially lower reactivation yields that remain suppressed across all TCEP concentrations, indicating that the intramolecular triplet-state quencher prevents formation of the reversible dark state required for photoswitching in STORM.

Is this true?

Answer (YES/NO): NO